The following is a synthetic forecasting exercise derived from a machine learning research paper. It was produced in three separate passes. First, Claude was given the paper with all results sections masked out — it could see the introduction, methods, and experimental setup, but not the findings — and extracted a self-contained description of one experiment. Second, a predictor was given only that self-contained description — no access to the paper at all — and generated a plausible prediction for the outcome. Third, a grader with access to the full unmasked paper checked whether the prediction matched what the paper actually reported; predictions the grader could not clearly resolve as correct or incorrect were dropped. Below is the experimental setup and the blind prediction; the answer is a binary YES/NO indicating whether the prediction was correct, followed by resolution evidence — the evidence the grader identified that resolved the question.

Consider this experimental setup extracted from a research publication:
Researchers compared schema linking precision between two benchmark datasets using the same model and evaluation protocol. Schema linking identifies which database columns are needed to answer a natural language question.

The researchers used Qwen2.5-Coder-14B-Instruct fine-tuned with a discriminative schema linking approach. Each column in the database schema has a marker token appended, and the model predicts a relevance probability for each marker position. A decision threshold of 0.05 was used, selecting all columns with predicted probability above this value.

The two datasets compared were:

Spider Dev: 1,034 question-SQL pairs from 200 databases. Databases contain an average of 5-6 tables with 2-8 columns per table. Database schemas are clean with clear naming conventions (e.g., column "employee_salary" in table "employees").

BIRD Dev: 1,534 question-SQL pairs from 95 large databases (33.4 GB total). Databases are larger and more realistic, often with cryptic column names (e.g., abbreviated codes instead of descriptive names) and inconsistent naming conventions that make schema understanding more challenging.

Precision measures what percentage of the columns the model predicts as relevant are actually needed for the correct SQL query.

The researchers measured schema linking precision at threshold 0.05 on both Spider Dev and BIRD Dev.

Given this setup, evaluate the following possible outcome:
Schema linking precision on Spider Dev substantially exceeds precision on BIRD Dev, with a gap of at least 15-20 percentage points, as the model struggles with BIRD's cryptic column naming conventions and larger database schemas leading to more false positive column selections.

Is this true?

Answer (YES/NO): YES